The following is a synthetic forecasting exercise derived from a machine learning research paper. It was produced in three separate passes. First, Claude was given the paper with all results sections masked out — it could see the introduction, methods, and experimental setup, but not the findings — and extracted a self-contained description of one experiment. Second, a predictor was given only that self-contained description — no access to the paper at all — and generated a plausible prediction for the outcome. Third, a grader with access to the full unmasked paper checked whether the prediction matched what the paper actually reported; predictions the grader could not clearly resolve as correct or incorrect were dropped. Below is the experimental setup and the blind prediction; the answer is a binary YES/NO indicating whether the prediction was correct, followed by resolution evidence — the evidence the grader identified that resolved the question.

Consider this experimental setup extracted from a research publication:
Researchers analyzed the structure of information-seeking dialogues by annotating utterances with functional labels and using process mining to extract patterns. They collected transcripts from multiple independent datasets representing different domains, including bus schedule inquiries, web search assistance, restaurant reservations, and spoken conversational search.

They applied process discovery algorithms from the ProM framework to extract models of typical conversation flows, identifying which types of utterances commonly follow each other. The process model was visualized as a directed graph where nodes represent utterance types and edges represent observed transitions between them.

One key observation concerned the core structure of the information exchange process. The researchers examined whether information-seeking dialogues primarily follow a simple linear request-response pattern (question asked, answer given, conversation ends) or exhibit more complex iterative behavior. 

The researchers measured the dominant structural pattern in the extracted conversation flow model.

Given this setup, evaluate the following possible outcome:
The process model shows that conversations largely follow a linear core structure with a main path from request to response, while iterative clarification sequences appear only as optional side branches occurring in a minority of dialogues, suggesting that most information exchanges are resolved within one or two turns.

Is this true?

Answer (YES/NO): NO